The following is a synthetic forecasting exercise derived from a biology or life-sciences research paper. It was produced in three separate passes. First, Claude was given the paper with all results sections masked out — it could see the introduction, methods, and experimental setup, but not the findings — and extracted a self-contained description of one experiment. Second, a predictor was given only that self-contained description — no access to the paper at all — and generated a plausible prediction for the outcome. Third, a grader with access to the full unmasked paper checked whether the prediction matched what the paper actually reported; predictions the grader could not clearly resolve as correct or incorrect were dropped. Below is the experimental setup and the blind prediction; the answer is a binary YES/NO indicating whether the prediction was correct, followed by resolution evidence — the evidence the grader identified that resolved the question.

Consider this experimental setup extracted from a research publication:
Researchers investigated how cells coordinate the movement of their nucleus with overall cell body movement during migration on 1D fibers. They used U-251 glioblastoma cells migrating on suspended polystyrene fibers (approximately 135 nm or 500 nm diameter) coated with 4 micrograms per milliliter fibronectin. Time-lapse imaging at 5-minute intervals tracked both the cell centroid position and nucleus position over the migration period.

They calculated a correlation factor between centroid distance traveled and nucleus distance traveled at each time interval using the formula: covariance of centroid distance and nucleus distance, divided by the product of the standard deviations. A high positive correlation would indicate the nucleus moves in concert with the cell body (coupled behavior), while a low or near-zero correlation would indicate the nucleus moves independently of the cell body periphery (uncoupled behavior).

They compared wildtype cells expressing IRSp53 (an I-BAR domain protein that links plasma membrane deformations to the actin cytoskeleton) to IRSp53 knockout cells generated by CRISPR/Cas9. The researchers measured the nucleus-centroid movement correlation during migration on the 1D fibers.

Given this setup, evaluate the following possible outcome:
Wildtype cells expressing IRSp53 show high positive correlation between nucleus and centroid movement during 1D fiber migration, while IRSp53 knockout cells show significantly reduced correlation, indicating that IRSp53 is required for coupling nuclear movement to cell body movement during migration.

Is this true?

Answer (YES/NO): YES